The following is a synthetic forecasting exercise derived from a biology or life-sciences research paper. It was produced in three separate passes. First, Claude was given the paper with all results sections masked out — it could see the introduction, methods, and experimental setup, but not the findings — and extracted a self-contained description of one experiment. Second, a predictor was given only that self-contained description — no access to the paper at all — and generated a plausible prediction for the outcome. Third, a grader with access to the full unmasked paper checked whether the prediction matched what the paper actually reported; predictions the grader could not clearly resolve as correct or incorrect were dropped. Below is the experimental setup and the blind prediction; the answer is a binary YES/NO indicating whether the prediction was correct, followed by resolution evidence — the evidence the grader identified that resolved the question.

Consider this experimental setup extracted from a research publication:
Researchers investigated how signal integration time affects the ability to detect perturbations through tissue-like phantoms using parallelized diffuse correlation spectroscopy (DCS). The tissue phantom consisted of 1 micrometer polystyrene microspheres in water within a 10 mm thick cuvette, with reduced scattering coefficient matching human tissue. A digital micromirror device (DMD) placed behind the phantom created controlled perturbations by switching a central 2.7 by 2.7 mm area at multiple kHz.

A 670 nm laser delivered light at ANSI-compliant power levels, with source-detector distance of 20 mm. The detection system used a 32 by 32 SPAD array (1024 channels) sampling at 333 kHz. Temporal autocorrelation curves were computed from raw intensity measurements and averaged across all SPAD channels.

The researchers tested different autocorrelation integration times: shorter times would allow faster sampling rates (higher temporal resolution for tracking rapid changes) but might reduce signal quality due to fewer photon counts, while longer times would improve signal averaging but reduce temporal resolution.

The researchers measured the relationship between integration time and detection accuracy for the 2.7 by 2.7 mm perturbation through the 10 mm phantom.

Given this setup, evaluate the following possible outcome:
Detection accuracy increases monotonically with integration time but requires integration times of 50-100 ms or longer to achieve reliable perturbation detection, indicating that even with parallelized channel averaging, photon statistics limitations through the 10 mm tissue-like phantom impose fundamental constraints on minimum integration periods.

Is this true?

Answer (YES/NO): YES